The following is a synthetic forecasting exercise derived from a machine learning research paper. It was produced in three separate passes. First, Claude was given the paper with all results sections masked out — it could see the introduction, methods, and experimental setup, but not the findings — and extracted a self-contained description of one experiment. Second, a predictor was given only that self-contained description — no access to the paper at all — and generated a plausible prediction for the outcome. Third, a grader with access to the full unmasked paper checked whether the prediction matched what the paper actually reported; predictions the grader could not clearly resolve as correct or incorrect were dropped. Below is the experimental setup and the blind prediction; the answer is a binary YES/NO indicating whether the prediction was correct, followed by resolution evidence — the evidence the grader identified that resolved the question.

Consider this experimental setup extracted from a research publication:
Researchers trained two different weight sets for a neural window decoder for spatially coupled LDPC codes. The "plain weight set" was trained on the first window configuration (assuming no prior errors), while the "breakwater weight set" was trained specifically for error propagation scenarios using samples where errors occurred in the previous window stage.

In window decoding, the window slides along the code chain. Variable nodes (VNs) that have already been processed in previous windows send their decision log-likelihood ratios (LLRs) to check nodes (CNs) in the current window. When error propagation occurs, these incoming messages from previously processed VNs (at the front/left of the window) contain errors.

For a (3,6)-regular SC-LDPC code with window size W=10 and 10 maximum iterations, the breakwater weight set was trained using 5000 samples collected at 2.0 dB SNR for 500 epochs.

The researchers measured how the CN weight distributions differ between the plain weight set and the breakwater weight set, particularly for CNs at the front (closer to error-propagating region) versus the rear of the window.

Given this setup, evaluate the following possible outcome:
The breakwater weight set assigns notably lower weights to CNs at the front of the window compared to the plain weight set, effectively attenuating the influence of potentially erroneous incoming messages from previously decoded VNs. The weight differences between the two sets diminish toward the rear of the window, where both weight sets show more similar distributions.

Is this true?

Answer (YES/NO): NO